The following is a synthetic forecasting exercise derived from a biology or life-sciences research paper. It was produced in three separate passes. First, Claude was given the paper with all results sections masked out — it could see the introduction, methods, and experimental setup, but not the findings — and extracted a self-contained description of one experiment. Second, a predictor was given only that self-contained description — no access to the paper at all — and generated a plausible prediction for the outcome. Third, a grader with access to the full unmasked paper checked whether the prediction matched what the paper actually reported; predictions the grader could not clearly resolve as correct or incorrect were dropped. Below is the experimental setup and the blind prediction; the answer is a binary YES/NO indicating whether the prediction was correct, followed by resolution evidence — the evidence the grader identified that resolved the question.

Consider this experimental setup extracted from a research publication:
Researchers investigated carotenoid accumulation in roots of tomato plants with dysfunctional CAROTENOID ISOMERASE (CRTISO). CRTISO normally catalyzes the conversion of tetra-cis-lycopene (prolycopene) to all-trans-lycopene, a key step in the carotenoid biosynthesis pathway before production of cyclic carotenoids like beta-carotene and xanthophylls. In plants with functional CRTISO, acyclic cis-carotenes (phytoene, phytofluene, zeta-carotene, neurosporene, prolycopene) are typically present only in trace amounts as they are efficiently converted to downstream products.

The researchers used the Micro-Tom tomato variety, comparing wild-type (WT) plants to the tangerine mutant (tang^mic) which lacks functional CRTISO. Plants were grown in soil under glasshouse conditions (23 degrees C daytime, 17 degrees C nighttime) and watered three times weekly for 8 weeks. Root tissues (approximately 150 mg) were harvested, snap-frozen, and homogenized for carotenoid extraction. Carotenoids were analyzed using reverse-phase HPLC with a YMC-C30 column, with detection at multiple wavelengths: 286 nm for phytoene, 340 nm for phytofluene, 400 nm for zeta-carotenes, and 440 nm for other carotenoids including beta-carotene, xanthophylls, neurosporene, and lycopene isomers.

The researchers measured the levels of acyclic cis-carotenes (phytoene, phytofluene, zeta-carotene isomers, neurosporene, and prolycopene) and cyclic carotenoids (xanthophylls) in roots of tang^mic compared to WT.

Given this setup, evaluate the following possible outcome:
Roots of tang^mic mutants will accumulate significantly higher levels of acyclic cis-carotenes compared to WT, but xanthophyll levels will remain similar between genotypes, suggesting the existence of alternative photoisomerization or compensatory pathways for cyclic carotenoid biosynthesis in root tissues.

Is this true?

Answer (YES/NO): NO